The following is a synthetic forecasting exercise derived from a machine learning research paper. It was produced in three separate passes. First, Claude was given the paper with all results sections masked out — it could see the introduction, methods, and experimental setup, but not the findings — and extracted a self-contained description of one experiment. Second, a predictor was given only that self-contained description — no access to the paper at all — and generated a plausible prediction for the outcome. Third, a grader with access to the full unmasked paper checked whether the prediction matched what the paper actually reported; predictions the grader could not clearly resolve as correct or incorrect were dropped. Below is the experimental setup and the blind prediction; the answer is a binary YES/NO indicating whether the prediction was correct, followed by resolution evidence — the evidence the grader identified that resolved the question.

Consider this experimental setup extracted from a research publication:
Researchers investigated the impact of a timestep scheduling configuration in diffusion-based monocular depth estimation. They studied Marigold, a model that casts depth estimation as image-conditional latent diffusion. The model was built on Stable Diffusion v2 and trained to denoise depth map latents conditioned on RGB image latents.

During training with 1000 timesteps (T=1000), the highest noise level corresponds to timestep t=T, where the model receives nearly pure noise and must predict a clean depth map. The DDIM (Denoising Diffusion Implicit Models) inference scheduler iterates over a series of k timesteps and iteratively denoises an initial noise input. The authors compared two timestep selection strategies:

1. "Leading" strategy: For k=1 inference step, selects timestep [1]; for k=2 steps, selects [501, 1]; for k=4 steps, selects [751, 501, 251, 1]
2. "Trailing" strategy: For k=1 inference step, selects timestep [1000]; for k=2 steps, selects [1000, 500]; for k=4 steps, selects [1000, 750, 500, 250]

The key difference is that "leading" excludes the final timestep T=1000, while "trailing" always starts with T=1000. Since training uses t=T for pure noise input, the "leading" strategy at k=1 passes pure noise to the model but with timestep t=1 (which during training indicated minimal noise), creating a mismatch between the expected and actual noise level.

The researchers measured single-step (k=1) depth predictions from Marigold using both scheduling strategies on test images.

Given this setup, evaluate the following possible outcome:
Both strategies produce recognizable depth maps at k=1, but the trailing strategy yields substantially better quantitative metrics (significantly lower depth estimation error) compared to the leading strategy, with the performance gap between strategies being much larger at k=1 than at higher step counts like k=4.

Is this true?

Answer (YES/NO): NO